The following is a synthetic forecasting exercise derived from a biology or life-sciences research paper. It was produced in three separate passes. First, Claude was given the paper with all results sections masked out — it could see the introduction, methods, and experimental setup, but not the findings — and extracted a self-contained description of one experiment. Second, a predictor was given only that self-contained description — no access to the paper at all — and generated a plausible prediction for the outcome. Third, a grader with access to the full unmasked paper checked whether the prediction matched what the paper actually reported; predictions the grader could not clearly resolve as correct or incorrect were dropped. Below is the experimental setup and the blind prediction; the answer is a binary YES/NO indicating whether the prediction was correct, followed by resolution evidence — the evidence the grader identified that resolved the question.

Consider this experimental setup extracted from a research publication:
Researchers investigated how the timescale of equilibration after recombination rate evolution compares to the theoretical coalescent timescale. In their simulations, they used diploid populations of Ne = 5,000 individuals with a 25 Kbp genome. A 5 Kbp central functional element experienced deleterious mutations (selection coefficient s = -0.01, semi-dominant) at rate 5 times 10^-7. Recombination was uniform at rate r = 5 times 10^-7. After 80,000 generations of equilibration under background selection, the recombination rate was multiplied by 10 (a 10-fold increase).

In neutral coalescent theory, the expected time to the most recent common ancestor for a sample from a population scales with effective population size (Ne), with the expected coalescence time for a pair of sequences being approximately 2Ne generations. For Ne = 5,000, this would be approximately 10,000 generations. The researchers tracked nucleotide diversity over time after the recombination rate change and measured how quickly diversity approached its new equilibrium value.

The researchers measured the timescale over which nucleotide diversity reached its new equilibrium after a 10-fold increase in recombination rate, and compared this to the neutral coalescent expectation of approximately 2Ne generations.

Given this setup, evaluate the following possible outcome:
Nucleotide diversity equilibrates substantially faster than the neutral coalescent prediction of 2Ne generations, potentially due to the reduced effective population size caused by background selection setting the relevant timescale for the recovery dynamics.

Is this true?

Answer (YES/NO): NO